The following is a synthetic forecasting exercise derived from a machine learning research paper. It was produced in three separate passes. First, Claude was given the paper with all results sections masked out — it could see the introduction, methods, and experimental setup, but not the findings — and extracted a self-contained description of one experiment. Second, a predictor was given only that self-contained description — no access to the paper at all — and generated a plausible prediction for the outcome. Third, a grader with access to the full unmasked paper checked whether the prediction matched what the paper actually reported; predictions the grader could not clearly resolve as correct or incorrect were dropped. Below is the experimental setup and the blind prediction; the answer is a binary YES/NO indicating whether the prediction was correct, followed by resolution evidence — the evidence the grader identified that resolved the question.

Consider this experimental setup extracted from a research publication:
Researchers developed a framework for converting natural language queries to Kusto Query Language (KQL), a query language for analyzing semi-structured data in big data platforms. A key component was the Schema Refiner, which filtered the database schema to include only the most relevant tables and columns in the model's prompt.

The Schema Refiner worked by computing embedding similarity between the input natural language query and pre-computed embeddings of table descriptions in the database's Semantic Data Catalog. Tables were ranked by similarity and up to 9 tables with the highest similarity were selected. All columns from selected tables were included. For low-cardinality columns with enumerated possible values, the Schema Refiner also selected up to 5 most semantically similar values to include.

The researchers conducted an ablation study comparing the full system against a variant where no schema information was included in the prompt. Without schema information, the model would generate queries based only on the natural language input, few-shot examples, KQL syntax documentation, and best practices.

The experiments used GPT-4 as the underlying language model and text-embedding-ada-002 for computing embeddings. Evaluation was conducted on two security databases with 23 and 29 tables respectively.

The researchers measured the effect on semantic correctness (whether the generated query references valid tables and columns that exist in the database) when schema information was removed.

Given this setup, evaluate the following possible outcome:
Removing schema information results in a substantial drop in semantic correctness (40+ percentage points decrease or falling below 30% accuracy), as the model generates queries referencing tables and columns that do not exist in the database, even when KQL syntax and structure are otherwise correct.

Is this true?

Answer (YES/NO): NO